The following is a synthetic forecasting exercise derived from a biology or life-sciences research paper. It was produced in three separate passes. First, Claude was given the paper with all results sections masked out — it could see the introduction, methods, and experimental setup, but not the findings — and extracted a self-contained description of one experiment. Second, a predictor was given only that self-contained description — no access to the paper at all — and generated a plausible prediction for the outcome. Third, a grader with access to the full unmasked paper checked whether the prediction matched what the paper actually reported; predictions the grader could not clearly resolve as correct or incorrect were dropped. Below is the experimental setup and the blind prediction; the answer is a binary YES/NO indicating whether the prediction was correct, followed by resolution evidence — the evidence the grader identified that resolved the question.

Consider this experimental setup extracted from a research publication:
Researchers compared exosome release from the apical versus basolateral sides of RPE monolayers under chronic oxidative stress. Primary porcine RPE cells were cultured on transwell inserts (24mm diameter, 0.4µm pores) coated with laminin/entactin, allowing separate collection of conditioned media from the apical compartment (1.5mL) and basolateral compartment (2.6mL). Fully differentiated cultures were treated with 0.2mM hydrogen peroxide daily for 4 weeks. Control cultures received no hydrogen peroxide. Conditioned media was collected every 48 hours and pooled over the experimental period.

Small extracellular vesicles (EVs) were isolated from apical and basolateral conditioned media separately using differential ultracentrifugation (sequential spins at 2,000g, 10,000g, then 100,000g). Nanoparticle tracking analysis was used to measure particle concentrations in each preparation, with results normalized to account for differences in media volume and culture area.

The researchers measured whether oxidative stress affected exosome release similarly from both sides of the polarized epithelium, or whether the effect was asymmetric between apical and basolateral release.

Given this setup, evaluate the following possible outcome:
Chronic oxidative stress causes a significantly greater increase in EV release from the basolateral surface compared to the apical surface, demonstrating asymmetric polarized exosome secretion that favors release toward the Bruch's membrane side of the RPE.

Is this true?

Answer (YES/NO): YES